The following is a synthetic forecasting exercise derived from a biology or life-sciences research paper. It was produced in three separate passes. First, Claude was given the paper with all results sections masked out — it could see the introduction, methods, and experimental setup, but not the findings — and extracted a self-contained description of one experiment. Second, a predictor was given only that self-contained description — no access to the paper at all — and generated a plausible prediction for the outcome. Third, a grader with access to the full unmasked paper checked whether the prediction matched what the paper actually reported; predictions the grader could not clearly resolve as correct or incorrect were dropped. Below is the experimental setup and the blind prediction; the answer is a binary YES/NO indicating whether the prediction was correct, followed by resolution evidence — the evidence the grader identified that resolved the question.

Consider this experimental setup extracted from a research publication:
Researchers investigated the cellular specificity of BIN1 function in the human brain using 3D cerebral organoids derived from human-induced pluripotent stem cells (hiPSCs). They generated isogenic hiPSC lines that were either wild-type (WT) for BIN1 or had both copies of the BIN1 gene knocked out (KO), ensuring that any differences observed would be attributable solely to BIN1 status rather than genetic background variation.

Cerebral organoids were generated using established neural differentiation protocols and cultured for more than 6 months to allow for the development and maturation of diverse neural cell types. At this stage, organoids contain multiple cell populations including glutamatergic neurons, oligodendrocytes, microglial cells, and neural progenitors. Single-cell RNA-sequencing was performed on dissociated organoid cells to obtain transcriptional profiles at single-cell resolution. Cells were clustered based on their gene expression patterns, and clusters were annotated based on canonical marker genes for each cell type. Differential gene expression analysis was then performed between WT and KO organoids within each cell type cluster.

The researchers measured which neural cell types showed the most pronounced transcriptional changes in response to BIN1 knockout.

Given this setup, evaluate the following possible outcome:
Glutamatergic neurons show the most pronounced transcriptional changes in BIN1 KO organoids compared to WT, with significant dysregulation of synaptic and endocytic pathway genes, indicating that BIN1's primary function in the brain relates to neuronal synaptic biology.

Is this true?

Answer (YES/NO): NO